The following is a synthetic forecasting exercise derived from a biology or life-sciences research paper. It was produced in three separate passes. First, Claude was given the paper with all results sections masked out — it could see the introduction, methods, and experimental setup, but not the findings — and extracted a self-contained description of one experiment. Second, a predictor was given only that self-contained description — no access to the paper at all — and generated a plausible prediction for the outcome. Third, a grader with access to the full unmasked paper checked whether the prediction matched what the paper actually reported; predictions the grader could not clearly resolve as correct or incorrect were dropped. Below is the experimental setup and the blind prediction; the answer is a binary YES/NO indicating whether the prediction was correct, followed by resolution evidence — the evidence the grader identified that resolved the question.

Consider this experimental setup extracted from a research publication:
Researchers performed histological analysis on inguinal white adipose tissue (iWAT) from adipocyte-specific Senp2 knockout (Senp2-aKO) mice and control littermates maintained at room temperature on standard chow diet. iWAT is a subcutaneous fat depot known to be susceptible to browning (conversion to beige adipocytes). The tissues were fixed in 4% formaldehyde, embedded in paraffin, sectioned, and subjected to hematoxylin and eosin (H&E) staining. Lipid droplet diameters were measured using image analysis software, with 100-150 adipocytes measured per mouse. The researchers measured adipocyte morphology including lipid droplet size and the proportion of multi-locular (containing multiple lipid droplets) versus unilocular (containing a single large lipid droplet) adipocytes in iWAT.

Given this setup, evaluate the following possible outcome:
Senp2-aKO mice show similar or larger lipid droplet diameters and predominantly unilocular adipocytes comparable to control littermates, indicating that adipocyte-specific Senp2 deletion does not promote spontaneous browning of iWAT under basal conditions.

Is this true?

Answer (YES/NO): NO